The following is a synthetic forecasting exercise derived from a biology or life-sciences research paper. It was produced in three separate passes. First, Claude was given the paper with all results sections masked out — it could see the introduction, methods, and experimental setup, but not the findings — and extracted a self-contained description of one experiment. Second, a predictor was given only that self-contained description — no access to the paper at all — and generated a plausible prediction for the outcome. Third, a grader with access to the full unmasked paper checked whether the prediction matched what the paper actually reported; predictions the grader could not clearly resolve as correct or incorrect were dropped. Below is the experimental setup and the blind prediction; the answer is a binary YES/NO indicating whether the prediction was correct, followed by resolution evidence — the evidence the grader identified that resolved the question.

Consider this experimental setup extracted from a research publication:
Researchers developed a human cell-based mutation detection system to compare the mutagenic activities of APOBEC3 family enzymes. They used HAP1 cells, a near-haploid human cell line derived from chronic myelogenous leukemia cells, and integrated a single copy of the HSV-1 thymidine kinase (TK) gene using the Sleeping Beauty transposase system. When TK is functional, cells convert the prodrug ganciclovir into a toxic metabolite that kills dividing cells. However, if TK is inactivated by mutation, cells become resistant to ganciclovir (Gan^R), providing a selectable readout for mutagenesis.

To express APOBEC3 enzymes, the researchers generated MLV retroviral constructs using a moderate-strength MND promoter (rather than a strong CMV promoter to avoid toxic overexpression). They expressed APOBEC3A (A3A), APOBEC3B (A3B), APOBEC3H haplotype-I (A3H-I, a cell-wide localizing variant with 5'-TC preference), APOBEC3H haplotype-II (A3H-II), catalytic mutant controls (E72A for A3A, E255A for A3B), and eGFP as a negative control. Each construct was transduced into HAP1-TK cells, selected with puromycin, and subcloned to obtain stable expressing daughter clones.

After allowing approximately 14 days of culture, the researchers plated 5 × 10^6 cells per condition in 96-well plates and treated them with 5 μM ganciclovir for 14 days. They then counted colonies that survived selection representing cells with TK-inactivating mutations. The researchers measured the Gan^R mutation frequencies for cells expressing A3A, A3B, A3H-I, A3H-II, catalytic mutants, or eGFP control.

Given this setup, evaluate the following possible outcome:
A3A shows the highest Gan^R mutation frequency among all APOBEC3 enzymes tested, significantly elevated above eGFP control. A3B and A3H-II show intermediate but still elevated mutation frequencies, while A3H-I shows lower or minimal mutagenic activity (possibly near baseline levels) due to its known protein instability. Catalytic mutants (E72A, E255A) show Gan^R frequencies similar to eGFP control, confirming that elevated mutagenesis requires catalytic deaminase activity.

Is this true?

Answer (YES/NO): NO